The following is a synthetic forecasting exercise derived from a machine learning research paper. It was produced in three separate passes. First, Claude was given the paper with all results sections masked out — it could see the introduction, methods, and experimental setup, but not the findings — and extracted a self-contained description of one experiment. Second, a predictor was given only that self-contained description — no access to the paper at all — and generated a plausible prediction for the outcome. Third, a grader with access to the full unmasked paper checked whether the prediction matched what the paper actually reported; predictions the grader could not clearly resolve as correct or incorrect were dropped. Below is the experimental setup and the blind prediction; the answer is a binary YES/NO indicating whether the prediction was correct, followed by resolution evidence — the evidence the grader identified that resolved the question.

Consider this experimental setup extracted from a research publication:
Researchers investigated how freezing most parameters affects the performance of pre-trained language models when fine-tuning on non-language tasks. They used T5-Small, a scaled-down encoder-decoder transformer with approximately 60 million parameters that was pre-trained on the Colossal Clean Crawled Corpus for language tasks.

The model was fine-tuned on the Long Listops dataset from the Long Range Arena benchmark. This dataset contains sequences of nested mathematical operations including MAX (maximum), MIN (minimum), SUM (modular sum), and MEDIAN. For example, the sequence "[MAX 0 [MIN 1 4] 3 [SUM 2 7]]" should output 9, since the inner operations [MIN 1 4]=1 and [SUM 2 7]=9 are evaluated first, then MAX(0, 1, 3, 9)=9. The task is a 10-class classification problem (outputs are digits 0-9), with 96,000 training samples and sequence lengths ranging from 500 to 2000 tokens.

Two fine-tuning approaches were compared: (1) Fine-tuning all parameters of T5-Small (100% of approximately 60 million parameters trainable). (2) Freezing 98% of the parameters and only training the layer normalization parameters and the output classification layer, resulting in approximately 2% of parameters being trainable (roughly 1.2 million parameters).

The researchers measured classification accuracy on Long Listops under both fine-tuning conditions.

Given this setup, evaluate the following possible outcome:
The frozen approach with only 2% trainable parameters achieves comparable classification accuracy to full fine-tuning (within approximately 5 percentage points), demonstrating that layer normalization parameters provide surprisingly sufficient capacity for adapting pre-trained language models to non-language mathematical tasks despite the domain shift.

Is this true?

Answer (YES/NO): NO